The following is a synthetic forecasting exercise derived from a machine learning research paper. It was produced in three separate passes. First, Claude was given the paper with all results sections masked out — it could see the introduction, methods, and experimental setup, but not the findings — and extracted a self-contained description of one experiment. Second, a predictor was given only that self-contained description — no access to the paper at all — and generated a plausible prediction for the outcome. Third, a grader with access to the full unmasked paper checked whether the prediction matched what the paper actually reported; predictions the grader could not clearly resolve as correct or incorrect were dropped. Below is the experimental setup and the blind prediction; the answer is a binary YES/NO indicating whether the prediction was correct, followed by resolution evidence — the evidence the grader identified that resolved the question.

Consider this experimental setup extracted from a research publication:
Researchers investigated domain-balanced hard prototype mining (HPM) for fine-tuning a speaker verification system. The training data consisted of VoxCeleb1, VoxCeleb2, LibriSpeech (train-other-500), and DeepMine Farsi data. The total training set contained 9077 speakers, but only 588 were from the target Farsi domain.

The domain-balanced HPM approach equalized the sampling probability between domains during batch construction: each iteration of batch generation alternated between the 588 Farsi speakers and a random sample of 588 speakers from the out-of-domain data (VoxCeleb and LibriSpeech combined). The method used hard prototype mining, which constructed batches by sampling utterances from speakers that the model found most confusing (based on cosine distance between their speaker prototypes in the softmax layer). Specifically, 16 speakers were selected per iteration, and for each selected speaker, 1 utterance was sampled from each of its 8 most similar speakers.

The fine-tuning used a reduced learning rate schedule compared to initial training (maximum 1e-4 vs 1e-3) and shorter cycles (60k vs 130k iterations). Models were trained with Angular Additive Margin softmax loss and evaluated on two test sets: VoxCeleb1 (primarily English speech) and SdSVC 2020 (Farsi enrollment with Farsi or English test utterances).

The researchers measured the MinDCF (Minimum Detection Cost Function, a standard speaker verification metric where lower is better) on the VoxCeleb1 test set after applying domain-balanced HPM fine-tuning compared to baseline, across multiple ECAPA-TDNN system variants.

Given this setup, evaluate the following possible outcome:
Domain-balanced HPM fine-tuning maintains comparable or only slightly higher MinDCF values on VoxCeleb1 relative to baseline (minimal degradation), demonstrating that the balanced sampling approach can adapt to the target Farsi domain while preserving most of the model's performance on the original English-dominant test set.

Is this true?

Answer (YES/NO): YES